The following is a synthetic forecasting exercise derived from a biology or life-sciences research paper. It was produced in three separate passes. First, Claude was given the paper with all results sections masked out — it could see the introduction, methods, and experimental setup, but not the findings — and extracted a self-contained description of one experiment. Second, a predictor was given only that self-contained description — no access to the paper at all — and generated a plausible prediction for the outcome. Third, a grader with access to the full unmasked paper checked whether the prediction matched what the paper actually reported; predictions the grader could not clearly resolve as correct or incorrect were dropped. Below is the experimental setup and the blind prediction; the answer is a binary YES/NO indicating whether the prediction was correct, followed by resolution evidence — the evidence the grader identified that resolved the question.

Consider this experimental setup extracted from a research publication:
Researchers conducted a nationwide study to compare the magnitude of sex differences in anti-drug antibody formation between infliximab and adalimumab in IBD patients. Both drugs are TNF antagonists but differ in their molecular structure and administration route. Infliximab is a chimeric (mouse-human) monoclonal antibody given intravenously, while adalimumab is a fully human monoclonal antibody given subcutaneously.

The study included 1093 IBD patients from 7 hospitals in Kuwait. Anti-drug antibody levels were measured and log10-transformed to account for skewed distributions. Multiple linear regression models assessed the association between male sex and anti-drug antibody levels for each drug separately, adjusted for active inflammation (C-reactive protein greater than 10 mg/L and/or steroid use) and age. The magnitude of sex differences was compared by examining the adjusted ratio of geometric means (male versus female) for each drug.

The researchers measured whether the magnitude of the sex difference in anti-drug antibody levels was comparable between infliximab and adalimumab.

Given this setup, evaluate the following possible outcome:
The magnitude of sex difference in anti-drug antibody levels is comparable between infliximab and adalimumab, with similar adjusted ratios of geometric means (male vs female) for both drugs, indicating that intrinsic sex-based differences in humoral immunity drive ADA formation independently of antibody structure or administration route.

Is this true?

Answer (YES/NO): NO